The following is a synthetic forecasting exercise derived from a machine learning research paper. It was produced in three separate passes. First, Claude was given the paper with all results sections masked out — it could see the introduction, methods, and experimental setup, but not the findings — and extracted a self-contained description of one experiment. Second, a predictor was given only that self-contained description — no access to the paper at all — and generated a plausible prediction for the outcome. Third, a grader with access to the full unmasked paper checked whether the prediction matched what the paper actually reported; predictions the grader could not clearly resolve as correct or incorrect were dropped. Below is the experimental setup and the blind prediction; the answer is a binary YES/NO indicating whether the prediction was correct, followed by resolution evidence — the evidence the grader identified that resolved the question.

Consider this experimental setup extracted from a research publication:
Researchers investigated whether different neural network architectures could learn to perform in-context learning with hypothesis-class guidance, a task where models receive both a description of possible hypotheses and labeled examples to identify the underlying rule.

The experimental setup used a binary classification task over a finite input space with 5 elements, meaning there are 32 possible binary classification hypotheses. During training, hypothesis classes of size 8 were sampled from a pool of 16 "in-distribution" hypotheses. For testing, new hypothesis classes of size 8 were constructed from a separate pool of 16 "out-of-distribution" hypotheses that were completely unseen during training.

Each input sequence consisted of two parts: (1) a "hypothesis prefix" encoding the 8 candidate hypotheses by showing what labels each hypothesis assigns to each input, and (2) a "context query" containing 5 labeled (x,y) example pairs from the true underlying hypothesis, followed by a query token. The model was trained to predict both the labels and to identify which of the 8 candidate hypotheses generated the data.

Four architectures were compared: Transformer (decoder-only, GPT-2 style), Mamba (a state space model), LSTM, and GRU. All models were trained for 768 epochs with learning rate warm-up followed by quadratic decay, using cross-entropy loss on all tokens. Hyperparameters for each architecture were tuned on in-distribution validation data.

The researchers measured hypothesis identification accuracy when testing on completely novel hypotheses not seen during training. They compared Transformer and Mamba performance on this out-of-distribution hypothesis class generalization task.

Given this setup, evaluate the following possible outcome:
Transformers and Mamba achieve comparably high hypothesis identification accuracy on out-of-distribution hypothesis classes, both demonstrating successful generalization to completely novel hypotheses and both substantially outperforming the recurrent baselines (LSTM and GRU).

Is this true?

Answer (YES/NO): YES